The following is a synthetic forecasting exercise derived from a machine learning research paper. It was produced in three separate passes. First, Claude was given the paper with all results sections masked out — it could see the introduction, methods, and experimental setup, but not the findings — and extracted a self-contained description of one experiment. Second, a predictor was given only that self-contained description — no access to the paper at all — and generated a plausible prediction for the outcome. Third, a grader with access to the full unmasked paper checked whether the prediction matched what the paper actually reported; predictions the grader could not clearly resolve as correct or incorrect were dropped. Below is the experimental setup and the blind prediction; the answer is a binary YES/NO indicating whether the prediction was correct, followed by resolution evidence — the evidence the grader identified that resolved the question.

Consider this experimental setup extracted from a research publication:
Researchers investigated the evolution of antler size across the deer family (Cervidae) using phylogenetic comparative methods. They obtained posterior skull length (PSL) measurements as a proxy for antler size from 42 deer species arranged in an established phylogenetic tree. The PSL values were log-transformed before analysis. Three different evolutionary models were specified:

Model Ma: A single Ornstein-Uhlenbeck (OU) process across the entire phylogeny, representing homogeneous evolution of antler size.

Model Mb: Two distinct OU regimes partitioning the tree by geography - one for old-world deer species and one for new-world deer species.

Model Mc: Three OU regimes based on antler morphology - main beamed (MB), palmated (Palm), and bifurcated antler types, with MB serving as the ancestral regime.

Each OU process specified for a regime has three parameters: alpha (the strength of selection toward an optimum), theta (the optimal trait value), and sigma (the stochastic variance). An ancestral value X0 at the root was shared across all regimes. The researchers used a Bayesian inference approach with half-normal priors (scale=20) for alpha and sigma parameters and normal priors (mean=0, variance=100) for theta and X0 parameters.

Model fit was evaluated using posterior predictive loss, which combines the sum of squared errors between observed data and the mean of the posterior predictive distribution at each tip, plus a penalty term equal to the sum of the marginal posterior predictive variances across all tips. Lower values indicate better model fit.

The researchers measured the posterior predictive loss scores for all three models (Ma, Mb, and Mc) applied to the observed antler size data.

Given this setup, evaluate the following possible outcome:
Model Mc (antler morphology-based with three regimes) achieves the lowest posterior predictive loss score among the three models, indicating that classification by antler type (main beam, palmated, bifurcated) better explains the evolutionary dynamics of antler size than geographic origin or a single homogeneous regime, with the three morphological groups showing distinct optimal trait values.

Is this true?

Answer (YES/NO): YES